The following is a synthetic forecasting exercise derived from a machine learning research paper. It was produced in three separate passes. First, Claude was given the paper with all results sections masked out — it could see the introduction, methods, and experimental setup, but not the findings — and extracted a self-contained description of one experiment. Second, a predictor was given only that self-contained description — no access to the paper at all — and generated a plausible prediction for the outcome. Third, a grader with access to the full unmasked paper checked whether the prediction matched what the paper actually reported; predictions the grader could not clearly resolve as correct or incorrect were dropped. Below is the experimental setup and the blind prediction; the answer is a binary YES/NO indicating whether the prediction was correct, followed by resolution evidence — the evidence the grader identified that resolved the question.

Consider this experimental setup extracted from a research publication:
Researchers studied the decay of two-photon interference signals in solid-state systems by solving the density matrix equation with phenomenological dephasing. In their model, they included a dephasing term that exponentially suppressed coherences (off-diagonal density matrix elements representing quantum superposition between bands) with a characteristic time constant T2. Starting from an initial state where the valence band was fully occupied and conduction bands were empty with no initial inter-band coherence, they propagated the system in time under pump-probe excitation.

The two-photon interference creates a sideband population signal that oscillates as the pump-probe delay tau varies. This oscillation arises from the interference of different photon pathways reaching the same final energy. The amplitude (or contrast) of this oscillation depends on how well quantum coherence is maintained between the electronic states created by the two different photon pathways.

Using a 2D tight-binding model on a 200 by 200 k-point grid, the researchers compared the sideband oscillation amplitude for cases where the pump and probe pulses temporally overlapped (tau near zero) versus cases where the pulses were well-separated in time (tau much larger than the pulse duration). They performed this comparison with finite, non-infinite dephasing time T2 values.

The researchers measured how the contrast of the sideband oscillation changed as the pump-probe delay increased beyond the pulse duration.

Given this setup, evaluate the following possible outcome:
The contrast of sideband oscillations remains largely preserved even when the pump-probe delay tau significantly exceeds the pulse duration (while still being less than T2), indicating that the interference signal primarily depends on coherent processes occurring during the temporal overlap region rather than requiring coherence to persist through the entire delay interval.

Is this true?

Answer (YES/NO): NO